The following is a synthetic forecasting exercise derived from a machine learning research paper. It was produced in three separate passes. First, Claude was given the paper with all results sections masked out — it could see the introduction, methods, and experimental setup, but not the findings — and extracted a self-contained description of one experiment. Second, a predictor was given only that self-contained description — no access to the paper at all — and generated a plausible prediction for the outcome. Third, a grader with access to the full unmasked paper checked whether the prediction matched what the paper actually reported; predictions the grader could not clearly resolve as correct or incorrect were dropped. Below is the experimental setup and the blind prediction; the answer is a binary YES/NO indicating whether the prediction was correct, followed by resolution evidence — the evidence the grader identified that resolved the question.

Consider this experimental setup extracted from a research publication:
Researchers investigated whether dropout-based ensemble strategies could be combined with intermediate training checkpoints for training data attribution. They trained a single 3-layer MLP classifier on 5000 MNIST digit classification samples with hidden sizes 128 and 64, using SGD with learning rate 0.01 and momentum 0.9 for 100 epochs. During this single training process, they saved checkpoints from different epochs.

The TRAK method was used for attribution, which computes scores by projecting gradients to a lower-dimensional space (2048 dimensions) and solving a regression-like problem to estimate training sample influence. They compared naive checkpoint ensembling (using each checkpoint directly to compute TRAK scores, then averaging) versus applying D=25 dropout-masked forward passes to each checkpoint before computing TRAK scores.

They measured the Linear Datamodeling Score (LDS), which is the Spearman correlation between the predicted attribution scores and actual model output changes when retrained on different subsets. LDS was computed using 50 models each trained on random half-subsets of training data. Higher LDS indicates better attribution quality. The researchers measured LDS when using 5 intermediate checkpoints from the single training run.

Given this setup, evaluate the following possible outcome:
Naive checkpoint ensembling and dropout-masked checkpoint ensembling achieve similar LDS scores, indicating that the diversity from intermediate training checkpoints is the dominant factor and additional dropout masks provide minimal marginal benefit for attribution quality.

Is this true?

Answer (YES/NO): NO